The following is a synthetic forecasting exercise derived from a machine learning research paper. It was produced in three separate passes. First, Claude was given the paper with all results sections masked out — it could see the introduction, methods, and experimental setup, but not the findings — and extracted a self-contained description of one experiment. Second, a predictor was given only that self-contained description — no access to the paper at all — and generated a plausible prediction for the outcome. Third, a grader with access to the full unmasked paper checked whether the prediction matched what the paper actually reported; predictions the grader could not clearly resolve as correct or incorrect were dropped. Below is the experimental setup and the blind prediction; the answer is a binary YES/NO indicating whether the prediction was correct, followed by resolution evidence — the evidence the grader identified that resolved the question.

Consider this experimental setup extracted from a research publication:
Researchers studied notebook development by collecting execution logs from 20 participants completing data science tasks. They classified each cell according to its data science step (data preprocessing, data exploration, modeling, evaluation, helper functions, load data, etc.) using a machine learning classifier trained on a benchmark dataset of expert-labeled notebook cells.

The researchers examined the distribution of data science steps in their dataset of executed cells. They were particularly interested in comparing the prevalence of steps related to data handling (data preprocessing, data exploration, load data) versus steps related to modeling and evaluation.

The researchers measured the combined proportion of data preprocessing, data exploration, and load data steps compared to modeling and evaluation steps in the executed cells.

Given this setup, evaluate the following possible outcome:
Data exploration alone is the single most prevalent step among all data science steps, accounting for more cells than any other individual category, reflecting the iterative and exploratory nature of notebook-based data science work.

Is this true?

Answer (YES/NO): NO